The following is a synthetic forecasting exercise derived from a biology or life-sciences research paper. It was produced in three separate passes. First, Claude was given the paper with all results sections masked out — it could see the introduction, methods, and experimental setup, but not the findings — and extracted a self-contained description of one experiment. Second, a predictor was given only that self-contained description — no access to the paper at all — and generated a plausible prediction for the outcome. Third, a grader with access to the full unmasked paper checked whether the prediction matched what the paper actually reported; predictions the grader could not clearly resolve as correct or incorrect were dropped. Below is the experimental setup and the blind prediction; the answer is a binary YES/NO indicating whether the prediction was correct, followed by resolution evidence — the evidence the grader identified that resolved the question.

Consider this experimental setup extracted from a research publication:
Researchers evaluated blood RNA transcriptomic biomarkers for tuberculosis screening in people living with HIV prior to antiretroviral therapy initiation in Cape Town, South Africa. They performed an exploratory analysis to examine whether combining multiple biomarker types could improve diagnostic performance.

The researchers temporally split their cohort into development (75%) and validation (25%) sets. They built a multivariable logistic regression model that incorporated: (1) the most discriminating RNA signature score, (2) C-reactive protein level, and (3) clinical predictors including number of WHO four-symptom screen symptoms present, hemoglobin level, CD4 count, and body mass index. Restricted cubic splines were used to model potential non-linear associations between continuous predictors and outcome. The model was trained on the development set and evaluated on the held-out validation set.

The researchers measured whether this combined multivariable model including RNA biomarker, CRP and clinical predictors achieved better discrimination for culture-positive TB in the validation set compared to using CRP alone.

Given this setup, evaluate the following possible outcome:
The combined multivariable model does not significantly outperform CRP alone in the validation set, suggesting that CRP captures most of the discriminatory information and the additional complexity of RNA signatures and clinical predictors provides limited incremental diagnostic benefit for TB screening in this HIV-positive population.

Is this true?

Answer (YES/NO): YES